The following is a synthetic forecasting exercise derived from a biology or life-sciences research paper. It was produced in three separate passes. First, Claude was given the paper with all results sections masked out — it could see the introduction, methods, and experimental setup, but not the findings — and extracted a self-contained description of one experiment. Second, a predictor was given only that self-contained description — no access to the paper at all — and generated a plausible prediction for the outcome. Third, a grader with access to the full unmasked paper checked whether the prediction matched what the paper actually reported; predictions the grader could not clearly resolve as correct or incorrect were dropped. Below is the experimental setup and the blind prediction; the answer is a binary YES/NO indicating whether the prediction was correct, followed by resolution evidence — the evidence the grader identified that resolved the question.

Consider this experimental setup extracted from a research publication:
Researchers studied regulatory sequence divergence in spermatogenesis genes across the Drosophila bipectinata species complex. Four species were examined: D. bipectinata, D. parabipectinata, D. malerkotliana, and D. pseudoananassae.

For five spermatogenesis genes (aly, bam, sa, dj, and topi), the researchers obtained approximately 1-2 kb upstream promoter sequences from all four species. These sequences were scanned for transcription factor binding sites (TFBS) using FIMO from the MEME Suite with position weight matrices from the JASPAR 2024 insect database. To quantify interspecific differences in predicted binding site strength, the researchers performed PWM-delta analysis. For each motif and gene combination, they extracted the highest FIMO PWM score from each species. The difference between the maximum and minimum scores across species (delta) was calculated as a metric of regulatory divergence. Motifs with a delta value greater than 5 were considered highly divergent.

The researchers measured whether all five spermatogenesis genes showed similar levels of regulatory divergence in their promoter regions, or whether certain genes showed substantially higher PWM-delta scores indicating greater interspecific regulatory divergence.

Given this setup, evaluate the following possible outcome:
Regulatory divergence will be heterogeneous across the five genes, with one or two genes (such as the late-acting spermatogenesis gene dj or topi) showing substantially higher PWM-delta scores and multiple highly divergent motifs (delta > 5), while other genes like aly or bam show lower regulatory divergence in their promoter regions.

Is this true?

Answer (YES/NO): NO